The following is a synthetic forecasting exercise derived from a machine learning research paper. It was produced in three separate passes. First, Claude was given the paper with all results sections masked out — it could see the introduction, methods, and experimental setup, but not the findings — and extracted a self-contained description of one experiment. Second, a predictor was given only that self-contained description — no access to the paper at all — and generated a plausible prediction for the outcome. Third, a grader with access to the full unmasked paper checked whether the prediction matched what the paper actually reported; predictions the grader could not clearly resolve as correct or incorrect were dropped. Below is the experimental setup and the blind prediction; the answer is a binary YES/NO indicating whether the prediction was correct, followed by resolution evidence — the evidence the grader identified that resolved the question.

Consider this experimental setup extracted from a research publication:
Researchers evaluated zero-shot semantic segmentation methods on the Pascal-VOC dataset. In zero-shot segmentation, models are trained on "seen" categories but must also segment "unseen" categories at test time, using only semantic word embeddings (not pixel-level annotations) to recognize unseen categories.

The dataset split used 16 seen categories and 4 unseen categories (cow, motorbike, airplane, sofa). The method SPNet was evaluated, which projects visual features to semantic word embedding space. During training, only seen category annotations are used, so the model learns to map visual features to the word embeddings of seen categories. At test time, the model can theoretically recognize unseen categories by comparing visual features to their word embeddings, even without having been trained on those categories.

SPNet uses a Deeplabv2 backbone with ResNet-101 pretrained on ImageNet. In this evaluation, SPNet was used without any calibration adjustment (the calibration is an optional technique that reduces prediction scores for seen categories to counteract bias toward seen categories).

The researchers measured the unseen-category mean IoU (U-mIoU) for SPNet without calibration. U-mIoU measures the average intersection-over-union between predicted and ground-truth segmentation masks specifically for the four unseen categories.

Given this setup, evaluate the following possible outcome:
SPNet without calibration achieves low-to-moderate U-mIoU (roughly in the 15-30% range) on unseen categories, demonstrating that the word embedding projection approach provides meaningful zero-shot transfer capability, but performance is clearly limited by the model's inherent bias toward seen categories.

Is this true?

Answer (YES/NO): NO